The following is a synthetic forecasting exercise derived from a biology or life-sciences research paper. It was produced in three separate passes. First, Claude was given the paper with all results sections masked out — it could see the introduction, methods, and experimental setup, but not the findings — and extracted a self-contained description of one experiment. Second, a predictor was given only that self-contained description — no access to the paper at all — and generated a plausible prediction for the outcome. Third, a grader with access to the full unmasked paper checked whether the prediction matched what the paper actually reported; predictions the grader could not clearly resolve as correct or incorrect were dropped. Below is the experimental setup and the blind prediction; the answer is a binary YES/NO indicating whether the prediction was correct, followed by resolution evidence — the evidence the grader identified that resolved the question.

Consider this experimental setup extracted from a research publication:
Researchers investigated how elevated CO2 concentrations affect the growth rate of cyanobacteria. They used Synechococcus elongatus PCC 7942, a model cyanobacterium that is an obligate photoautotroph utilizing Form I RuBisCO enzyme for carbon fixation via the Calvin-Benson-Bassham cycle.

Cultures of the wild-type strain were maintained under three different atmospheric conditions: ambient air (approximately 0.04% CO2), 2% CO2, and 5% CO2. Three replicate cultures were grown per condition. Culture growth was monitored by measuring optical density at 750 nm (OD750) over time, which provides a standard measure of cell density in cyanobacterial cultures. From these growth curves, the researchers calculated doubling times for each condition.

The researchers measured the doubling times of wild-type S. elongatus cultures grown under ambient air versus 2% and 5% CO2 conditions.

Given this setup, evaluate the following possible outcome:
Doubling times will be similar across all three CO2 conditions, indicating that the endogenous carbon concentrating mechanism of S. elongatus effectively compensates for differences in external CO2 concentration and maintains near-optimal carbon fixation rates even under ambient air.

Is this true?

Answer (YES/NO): NO